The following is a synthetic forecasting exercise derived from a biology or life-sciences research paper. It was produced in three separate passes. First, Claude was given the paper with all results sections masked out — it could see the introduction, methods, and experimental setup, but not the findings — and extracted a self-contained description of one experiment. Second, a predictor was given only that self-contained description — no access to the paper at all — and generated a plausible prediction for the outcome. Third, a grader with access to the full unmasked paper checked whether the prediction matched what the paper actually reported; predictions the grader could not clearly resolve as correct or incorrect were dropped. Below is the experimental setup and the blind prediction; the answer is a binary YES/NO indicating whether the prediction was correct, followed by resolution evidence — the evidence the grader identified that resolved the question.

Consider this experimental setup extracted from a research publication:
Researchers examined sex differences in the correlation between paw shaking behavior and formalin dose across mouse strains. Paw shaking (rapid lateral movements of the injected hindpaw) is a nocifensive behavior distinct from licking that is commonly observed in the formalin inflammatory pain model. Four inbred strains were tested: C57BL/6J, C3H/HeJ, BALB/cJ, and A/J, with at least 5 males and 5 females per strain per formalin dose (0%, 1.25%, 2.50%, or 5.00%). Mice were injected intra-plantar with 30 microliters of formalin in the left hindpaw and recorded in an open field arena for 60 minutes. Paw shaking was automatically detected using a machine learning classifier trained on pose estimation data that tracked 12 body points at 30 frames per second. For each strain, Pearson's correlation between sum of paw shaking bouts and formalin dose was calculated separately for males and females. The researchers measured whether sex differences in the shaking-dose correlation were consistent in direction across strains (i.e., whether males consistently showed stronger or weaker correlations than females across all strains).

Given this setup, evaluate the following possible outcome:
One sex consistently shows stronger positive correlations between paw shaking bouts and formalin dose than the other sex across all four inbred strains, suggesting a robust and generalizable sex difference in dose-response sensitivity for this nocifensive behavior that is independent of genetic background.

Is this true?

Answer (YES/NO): NO